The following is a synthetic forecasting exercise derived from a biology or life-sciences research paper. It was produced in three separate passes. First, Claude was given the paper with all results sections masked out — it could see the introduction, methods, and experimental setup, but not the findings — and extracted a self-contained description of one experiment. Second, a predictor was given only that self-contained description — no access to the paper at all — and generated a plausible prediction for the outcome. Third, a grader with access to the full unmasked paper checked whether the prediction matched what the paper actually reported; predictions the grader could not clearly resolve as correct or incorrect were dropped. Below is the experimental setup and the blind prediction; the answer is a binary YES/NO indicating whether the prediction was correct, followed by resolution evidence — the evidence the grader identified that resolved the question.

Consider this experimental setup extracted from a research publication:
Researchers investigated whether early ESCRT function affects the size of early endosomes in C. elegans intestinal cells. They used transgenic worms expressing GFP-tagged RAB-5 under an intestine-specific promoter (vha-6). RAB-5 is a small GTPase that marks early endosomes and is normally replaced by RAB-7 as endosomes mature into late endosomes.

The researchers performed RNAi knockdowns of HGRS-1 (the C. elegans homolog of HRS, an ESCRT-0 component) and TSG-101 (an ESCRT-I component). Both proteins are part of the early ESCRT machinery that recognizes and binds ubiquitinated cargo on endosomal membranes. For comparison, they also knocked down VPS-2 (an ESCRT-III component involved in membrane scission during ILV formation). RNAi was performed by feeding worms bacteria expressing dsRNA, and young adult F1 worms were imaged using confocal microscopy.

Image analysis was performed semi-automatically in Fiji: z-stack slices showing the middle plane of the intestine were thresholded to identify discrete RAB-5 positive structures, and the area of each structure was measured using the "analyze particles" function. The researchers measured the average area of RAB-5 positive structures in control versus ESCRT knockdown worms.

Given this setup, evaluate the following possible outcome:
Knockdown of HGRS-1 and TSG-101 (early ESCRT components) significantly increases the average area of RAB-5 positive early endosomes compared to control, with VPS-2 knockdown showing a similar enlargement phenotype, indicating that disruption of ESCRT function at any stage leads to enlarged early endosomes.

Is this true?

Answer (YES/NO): NO